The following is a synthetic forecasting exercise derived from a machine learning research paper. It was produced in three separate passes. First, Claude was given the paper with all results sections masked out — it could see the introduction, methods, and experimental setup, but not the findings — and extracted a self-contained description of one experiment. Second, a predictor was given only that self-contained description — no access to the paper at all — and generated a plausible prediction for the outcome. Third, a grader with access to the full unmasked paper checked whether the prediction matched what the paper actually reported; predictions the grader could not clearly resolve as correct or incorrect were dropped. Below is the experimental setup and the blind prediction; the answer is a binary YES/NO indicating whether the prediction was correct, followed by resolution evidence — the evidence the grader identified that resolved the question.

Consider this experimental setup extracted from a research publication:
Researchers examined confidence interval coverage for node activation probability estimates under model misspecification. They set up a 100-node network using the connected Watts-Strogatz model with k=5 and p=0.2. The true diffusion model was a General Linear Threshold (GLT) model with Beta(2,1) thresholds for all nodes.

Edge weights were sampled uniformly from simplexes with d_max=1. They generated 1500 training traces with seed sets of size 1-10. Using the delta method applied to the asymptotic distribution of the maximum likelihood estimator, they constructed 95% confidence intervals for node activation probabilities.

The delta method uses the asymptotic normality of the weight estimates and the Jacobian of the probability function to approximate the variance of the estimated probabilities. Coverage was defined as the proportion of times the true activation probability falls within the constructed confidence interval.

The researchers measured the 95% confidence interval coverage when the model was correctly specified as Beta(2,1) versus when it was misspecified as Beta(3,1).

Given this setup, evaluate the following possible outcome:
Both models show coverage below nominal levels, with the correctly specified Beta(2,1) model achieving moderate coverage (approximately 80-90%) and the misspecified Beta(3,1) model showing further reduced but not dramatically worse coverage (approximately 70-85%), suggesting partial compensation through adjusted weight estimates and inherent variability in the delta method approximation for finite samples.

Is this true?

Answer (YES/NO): NO